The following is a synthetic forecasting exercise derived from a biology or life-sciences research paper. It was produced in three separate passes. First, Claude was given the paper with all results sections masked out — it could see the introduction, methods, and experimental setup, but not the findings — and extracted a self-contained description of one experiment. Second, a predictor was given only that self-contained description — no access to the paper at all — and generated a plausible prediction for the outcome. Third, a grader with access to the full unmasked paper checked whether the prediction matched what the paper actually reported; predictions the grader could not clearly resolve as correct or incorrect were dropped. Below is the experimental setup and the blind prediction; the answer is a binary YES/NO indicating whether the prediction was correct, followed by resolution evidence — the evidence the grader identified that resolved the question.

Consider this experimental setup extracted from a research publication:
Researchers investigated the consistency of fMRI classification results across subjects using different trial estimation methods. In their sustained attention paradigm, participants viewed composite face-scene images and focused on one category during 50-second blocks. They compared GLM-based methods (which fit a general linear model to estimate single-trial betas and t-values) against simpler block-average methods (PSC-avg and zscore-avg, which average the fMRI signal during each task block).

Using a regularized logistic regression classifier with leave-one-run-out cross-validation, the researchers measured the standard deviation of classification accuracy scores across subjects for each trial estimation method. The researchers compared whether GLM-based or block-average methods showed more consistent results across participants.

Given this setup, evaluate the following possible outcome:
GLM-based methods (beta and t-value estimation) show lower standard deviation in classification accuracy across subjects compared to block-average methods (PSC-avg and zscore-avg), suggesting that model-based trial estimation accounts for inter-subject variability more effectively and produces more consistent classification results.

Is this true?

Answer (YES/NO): NO